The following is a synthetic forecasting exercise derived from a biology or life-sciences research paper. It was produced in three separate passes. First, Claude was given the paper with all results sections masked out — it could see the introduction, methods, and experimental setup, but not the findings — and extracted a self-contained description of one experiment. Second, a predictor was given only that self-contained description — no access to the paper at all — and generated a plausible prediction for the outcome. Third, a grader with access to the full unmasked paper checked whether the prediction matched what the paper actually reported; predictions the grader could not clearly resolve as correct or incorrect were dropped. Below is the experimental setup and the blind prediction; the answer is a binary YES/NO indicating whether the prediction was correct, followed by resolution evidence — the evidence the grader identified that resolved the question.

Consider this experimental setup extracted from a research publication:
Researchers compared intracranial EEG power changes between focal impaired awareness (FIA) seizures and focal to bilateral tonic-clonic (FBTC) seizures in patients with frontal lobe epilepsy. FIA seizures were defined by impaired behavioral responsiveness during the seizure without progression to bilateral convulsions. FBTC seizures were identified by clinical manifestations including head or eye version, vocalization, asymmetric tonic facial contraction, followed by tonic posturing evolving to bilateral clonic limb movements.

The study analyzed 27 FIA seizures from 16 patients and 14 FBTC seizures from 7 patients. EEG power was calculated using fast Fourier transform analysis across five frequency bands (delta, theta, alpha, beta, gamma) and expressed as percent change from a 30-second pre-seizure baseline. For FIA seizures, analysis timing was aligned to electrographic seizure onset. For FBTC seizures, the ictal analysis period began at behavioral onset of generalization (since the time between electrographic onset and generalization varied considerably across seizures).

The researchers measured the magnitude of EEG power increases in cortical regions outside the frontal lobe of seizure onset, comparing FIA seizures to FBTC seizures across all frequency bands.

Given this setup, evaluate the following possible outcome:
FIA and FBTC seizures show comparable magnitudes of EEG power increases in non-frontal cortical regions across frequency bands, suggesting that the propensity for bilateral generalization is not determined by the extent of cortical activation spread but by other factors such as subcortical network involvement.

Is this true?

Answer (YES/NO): NO